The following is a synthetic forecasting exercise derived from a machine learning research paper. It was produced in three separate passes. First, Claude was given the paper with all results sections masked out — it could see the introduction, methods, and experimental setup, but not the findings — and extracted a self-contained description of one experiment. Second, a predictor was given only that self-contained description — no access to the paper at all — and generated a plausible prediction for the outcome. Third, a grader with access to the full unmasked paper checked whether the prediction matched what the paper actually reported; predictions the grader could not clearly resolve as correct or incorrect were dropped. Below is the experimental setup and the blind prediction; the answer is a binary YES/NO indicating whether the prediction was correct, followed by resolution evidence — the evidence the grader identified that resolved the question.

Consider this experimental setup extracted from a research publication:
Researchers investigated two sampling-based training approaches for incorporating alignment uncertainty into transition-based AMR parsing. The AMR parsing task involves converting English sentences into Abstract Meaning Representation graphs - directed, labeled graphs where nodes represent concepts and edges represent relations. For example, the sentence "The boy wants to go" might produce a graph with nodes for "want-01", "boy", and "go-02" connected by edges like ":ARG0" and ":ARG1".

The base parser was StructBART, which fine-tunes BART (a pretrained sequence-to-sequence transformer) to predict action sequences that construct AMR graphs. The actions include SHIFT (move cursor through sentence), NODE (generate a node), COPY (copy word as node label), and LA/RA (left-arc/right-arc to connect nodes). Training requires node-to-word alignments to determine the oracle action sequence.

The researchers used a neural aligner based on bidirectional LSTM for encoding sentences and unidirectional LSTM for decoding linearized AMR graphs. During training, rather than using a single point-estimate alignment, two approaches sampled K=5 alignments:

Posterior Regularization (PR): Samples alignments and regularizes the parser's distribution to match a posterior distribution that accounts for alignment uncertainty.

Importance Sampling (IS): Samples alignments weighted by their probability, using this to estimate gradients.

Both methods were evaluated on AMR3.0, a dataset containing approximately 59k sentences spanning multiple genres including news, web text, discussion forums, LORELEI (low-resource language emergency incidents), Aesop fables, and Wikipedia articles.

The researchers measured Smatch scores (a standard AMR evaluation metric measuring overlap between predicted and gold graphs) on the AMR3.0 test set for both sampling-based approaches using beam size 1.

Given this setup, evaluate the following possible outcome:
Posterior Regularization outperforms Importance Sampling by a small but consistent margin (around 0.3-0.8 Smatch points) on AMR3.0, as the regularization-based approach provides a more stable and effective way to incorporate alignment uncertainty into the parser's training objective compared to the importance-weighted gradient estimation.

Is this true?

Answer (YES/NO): YES